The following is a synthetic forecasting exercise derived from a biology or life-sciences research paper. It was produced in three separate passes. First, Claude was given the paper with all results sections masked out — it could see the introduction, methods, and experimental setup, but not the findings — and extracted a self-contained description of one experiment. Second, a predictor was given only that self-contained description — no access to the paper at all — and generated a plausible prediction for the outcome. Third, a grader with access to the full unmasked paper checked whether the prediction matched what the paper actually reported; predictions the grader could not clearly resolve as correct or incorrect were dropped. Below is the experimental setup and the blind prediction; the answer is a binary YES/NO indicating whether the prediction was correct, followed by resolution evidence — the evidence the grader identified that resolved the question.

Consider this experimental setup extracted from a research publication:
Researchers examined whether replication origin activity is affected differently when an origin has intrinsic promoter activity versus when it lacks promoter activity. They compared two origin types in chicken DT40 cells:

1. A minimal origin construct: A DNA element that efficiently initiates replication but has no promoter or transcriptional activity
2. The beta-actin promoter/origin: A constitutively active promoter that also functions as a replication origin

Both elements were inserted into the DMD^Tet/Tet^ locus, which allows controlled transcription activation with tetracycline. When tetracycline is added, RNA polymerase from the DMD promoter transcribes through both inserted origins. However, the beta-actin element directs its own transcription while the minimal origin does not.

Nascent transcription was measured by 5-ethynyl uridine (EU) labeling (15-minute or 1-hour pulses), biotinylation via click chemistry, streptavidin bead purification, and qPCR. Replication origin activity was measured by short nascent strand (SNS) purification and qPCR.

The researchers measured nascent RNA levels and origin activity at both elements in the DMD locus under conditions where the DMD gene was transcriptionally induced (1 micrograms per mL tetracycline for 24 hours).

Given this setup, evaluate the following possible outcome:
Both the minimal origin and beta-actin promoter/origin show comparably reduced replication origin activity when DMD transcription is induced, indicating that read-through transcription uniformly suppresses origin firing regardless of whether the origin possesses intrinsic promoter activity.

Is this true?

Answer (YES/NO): NO